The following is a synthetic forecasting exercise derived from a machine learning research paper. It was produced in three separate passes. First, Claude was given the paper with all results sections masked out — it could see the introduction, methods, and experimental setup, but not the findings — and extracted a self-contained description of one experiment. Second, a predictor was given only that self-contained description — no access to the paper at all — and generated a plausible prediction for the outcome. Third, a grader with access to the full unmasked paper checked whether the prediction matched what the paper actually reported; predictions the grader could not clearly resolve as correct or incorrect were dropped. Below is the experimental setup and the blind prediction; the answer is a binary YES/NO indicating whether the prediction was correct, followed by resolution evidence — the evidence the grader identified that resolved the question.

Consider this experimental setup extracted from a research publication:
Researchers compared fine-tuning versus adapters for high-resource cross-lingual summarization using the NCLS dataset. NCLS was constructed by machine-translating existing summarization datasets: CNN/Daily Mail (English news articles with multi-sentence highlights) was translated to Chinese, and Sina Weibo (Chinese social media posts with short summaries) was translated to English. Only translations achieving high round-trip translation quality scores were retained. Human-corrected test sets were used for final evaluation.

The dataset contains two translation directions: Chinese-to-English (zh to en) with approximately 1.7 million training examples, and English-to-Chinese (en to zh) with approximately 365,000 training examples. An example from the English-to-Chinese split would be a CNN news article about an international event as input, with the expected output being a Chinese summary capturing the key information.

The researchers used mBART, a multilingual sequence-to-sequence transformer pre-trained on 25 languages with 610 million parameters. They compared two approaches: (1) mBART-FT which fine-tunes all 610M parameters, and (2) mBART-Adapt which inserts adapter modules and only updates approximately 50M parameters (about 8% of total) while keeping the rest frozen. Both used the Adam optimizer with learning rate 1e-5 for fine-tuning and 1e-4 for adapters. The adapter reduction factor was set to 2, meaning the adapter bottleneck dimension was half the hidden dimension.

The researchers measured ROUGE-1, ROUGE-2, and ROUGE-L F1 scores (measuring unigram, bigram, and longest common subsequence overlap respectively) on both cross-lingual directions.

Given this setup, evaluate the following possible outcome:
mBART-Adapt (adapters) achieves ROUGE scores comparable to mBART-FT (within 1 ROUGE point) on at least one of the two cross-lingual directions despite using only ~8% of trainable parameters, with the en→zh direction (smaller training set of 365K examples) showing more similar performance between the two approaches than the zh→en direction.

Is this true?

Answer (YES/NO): NO